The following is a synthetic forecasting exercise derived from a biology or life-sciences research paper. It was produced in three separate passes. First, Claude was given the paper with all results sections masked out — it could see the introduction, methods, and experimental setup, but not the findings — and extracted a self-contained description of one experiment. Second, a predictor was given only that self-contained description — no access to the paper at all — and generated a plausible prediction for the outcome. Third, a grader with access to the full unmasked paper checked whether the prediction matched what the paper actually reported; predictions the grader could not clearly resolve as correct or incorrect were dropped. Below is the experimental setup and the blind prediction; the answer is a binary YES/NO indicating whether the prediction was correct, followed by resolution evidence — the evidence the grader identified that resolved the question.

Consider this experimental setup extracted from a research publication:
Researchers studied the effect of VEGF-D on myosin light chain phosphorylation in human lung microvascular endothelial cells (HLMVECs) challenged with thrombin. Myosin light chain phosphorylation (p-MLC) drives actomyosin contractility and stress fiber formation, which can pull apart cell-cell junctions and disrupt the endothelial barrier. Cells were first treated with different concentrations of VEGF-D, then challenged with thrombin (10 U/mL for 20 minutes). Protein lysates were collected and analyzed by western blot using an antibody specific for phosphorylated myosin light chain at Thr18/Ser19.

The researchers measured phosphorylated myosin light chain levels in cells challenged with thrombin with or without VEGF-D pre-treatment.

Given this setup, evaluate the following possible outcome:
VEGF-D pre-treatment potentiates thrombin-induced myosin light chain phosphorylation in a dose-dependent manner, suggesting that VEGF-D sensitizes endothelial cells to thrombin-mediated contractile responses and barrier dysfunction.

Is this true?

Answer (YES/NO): NO